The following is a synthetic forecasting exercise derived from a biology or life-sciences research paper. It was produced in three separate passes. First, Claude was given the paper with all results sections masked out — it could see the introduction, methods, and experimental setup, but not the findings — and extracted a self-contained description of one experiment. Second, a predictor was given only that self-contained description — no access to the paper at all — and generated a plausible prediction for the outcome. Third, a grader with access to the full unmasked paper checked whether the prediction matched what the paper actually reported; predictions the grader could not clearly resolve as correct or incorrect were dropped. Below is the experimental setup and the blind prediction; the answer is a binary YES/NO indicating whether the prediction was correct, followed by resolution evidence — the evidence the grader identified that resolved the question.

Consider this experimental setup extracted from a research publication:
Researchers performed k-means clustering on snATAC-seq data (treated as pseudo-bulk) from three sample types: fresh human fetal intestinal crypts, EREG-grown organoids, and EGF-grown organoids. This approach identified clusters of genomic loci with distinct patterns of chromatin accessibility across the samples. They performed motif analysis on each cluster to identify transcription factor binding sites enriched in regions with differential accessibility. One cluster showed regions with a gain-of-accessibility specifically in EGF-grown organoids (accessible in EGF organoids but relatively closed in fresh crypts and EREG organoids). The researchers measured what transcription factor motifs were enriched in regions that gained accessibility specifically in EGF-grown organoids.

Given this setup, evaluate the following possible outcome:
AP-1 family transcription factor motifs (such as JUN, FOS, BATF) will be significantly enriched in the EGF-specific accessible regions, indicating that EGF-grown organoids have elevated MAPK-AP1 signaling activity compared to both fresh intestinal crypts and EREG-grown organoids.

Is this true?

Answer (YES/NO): YES